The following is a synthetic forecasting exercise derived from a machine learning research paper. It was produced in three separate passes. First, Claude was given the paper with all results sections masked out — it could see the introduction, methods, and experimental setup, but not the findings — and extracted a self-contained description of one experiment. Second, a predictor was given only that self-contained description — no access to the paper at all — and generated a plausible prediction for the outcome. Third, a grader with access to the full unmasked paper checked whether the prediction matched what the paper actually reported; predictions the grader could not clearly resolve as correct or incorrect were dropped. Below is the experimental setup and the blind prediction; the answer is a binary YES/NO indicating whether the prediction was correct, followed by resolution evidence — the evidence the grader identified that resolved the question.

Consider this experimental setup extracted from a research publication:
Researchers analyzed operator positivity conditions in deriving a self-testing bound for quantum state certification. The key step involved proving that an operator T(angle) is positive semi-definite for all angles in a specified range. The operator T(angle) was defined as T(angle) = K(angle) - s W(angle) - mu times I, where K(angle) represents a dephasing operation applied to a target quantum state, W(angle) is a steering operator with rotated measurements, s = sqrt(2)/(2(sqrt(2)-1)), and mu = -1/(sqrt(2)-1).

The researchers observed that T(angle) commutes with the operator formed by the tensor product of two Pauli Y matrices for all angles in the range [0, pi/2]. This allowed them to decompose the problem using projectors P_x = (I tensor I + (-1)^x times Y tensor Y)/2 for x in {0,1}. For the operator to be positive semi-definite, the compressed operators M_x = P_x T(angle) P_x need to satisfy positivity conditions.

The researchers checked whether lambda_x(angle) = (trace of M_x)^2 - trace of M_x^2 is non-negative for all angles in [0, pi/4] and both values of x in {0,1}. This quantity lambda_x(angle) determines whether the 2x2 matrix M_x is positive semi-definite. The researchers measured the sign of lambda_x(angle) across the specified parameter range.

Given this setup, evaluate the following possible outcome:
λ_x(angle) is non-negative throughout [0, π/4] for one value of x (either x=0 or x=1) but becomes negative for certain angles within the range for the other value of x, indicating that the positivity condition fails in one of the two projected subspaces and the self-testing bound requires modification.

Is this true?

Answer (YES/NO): NO